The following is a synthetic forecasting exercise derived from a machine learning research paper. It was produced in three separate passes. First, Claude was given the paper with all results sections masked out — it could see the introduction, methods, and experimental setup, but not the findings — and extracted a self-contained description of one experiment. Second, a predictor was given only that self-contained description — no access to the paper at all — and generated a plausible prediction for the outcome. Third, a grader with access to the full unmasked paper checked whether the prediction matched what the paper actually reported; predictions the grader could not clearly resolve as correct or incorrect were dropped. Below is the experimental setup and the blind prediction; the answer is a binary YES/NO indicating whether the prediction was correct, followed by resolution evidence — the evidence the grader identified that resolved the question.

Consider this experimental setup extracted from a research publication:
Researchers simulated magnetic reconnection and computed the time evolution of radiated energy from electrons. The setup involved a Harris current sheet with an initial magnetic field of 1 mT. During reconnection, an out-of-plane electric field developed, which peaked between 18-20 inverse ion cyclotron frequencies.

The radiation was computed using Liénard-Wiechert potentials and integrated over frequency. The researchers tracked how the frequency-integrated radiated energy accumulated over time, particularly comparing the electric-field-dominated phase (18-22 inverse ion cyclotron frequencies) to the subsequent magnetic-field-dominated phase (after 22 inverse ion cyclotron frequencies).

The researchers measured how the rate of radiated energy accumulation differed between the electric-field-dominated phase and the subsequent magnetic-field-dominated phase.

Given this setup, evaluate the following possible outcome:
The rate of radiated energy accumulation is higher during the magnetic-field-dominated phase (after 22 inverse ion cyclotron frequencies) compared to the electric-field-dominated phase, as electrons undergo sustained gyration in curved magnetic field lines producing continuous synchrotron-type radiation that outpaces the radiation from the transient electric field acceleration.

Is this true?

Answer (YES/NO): NO